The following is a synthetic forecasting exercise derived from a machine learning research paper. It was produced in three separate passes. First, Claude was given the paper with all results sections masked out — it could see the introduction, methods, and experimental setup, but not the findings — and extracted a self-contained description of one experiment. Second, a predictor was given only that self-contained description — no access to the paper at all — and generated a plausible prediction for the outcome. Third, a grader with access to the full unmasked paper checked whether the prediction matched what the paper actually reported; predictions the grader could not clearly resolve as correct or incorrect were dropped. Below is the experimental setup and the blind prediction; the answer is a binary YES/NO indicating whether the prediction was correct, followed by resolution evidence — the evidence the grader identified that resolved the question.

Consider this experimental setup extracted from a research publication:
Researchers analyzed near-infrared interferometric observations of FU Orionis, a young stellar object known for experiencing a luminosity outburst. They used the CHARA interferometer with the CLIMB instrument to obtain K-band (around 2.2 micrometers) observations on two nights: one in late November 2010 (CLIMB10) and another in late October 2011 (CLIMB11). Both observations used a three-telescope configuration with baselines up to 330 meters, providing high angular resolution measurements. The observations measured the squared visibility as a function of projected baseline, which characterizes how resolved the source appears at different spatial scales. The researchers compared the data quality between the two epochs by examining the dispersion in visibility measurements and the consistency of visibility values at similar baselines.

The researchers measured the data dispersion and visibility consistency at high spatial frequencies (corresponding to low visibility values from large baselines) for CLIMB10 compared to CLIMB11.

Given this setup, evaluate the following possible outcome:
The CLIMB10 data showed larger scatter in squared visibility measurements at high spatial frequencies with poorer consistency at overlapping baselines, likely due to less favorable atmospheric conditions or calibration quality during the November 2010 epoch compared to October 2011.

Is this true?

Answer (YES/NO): NO